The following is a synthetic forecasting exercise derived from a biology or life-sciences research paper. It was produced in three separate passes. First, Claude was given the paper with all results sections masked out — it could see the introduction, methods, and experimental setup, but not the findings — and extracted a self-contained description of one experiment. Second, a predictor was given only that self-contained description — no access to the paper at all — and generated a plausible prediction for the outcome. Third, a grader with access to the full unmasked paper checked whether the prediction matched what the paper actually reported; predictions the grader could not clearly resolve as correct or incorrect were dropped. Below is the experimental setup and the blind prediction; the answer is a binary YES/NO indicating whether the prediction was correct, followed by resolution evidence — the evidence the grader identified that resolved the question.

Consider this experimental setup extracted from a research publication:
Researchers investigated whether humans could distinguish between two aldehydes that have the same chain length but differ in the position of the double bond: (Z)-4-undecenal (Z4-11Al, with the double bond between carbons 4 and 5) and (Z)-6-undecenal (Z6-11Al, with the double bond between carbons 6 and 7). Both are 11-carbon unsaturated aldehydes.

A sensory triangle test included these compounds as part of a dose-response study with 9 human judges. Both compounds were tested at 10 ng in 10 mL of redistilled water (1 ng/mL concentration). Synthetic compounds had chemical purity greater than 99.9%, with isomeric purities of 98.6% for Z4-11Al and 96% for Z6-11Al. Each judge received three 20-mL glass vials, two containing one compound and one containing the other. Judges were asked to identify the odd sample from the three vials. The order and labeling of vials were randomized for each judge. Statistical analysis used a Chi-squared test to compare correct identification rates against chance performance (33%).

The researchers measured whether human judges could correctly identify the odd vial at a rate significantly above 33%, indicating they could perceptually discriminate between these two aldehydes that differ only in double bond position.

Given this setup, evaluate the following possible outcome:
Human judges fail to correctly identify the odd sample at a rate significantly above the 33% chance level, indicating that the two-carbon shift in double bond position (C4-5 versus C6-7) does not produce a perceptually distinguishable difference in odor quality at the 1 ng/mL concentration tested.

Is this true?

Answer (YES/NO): NO